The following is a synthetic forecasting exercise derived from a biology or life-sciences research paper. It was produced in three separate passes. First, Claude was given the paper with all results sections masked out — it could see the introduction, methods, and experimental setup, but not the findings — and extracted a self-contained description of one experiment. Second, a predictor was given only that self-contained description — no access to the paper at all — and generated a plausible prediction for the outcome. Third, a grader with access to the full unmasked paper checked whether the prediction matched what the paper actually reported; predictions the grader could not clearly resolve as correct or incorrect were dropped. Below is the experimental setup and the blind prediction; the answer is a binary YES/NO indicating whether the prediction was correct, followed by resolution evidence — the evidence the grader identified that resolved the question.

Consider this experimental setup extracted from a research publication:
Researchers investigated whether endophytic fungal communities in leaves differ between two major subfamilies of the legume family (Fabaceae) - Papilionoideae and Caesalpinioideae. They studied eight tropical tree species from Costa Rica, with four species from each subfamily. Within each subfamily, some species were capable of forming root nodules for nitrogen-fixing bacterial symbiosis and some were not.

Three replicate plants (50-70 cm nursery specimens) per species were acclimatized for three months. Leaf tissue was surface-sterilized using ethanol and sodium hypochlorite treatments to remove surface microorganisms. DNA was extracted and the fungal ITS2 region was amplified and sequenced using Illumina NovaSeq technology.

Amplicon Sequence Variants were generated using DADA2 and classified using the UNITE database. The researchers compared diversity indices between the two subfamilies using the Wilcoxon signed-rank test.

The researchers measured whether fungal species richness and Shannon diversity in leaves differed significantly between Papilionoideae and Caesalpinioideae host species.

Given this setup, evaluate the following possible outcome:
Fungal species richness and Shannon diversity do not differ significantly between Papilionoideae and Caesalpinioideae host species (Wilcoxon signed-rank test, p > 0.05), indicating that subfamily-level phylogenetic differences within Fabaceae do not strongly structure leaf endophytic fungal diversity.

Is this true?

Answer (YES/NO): YES